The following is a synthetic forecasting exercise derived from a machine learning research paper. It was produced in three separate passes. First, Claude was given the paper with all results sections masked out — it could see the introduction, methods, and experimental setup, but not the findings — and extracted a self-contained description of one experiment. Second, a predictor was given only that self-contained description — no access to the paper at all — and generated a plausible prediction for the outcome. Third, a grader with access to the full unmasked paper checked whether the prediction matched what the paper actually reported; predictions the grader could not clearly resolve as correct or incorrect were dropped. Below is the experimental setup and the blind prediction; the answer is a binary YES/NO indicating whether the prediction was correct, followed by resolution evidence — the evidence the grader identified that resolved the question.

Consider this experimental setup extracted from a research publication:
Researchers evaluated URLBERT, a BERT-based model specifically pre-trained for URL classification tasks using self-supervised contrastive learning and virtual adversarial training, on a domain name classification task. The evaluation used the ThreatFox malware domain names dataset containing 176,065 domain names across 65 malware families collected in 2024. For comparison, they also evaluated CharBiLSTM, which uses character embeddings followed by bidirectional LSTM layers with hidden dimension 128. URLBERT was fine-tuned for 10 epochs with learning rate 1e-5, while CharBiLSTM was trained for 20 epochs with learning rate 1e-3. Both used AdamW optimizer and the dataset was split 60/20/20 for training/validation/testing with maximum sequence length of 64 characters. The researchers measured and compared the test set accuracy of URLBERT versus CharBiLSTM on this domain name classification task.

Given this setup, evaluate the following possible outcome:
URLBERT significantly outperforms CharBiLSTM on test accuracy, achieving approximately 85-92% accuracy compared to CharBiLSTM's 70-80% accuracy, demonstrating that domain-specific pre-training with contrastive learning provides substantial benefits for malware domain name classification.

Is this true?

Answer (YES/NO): NO